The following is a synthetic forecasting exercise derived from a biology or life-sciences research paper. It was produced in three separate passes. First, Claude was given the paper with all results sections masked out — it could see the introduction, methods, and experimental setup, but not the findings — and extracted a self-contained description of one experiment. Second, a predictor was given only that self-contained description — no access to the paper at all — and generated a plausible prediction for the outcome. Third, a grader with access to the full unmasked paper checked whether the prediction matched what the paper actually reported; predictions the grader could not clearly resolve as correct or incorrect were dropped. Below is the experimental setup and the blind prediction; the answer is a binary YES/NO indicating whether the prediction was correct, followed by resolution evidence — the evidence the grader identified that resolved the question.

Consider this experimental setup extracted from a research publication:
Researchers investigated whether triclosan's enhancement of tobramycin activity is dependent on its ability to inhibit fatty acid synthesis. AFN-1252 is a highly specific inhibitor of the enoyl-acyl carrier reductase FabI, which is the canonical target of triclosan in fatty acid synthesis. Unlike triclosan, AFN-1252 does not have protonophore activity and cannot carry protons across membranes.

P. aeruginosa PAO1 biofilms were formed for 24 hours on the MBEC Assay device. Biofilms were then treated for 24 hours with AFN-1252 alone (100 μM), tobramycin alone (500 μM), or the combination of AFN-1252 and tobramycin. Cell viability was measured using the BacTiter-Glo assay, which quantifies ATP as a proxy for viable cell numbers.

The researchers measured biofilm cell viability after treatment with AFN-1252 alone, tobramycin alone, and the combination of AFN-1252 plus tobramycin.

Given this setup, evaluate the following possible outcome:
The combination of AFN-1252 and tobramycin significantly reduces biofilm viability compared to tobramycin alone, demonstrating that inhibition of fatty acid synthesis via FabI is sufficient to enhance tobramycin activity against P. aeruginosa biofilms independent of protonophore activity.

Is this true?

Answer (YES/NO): NO